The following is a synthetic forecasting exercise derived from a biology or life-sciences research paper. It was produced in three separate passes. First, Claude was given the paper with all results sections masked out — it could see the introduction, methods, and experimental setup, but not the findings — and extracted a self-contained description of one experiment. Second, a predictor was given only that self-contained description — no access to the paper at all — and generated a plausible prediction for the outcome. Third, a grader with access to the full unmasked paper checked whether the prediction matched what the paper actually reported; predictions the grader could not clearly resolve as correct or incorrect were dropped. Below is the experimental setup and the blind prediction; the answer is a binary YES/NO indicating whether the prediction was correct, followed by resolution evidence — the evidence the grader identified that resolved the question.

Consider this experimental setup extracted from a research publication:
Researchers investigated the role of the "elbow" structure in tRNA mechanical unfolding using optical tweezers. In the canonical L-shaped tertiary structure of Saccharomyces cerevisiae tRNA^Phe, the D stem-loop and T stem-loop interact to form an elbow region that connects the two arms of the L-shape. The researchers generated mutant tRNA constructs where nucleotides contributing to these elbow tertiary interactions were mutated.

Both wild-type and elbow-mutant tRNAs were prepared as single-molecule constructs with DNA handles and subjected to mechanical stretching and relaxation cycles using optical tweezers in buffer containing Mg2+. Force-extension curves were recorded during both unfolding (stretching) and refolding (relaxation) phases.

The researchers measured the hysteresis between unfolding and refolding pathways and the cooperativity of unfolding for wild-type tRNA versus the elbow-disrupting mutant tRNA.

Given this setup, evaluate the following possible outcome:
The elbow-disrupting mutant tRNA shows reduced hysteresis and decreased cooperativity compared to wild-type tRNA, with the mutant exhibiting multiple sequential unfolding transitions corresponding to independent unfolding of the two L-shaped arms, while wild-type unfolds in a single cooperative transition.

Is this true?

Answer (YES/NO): NO